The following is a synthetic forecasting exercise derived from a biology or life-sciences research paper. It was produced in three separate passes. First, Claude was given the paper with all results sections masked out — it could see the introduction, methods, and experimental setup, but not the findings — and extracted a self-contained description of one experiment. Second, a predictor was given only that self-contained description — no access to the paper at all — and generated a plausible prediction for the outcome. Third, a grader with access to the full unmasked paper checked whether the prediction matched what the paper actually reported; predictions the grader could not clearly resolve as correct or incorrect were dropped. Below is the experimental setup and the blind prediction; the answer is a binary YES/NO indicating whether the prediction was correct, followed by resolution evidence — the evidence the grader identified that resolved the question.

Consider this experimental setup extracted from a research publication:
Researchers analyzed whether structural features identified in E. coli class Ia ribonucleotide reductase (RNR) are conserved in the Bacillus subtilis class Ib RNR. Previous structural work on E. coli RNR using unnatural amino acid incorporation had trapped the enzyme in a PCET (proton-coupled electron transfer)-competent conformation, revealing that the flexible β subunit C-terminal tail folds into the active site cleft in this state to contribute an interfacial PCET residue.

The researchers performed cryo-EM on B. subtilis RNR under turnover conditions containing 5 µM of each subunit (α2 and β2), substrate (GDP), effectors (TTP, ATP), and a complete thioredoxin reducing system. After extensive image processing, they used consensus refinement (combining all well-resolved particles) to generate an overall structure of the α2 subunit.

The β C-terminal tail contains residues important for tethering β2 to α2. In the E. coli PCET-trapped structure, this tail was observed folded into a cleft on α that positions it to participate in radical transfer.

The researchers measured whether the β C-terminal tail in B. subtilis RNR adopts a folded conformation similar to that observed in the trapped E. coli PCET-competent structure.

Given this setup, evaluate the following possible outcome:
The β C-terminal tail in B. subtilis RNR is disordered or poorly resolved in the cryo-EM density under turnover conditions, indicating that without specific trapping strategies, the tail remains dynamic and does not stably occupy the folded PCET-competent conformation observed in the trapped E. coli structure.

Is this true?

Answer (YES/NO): YES